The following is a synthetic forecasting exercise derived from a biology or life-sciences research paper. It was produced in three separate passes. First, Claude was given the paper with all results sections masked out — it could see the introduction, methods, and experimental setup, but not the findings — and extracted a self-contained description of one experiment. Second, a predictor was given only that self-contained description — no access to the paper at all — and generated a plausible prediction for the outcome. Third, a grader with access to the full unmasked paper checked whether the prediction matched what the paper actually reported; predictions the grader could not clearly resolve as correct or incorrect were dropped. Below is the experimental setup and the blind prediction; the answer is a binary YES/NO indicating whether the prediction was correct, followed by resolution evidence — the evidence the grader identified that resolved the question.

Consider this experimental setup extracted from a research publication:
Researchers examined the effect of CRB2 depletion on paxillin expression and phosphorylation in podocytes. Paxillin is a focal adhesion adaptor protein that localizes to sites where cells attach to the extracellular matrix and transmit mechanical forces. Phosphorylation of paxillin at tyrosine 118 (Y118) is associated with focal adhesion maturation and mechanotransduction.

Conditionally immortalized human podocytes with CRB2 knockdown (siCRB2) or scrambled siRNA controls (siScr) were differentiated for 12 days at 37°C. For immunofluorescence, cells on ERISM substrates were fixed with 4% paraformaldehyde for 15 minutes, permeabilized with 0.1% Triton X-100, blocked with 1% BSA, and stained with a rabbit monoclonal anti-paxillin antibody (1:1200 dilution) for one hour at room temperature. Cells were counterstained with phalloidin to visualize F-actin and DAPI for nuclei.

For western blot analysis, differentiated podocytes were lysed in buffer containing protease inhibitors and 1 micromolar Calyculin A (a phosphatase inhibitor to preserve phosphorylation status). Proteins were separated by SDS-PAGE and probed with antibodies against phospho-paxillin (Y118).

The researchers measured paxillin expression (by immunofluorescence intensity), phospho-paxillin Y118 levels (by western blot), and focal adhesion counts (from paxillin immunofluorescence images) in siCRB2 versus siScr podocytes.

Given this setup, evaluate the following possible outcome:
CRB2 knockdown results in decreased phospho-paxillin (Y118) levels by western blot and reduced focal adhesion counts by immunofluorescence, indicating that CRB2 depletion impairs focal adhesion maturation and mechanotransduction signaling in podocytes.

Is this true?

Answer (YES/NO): NO